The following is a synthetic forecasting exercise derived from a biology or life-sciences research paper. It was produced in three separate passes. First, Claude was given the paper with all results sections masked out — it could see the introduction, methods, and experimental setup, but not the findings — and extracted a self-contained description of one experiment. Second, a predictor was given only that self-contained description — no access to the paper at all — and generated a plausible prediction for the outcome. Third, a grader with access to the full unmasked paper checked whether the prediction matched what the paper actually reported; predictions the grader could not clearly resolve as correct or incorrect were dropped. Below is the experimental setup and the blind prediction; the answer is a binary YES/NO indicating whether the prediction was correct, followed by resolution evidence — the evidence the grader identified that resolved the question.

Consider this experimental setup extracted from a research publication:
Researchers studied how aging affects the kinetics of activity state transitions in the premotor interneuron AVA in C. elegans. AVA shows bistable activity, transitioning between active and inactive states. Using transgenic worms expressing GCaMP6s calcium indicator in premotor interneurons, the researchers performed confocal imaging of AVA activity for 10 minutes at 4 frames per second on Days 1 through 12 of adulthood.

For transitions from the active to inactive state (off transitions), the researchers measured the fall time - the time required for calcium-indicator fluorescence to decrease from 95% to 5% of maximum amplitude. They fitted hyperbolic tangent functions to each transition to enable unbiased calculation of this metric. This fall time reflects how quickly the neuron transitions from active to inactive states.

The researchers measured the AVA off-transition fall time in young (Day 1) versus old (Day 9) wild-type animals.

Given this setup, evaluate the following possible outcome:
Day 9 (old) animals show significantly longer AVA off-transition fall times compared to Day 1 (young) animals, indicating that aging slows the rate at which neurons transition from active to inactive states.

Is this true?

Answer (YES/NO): NO